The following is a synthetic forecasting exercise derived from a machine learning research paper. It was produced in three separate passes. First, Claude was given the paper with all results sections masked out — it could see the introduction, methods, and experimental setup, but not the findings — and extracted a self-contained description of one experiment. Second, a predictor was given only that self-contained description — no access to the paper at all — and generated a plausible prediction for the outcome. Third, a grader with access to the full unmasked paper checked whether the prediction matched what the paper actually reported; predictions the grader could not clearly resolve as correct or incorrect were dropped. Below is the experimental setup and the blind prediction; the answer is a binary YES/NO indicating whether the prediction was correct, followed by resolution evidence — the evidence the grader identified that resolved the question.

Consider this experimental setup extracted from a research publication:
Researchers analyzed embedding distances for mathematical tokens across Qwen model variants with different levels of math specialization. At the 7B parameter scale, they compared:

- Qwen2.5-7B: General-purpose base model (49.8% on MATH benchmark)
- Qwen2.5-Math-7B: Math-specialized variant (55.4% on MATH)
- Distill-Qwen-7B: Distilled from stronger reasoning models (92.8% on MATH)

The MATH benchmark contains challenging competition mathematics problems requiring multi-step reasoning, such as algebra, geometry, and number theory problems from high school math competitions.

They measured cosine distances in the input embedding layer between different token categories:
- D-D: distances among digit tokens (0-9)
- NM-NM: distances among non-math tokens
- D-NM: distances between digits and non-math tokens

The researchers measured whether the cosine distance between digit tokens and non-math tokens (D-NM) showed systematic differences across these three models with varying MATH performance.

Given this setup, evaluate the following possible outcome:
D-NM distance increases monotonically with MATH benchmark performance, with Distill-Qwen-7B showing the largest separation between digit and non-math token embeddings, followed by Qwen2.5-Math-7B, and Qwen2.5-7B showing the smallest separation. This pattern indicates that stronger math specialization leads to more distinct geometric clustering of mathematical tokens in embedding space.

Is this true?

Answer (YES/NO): YES